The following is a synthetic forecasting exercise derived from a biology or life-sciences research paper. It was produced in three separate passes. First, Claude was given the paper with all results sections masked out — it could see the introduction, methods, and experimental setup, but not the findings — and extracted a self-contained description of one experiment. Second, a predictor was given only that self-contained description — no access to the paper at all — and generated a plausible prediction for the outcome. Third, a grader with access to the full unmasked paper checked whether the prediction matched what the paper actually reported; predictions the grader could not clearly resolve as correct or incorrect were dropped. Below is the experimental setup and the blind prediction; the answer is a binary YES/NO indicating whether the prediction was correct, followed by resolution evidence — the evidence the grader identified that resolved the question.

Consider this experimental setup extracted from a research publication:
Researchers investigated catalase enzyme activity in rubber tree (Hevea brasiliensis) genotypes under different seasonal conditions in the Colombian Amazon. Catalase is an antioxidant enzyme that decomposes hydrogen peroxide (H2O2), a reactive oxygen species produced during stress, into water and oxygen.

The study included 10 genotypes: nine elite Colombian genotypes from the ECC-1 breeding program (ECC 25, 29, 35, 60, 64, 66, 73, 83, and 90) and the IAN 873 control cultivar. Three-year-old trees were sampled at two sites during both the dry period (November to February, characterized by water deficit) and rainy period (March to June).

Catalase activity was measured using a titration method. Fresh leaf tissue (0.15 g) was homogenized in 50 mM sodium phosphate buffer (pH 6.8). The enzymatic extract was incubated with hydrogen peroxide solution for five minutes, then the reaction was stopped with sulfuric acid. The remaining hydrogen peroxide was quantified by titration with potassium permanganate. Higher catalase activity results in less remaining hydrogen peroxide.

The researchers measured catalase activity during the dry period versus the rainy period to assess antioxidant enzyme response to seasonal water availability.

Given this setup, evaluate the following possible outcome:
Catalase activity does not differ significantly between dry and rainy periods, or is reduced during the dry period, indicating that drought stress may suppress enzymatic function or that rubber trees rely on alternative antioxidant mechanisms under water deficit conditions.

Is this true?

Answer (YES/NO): NO